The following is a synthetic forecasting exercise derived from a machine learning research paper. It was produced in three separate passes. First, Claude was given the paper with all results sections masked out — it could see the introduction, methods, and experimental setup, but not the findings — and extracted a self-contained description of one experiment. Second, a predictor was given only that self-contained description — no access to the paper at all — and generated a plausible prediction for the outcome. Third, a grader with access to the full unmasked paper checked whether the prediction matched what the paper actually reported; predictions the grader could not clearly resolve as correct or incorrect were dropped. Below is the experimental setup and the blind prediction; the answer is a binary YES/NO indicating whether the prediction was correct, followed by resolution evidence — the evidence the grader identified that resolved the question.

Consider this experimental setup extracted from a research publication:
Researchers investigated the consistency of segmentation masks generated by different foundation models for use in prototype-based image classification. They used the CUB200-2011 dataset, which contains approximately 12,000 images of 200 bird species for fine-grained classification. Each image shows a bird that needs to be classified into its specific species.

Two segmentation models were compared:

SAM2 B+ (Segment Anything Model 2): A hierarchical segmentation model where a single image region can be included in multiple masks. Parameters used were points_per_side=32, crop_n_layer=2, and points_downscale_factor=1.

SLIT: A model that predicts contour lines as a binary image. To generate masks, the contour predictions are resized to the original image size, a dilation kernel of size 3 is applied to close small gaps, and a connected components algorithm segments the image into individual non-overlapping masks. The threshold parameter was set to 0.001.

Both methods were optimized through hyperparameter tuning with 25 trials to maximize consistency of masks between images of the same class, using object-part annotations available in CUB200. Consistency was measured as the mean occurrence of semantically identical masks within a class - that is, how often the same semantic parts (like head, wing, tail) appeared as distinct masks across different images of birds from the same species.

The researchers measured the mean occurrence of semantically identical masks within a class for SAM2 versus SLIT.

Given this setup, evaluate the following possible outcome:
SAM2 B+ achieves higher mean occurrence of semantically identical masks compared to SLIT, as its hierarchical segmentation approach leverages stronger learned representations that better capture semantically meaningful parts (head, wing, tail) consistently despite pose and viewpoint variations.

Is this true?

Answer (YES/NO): YES